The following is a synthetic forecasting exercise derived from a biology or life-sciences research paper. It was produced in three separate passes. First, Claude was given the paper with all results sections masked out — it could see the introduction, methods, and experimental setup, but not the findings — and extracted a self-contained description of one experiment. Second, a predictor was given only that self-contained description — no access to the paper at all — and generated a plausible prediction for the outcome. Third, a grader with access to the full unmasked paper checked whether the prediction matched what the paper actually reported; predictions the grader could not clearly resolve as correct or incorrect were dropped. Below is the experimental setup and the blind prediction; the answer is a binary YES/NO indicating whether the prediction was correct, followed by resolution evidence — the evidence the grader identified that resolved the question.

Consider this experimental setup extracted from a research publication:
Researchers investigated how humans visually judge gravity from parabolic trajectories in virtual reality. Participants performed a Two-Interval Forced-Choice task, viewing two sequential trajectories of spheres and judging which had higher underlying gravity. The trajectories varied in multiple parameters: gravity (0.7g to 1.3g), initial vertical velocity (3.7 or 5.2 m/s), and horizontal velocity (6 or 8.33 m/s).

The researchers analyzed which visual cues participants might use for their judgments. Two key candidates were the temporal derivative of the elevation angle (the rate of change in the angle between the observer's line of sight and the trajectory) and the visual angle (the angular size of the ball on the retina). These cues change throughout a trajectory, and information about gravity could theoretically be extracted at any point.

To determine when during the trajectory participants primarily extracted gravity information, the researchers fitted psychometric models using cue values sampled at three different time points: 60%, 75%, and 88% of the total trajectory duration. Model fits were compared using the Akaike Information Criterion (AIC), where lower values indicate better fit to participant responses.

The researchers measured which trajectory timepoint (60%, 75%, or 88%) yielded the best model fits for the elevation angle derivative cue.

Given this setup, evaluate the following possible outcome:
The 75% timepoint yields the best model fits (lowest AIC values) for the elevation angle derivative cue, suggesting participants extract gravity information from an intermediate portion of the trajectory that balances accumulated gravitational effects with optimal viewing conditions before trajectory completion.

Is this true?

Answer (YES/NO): YES